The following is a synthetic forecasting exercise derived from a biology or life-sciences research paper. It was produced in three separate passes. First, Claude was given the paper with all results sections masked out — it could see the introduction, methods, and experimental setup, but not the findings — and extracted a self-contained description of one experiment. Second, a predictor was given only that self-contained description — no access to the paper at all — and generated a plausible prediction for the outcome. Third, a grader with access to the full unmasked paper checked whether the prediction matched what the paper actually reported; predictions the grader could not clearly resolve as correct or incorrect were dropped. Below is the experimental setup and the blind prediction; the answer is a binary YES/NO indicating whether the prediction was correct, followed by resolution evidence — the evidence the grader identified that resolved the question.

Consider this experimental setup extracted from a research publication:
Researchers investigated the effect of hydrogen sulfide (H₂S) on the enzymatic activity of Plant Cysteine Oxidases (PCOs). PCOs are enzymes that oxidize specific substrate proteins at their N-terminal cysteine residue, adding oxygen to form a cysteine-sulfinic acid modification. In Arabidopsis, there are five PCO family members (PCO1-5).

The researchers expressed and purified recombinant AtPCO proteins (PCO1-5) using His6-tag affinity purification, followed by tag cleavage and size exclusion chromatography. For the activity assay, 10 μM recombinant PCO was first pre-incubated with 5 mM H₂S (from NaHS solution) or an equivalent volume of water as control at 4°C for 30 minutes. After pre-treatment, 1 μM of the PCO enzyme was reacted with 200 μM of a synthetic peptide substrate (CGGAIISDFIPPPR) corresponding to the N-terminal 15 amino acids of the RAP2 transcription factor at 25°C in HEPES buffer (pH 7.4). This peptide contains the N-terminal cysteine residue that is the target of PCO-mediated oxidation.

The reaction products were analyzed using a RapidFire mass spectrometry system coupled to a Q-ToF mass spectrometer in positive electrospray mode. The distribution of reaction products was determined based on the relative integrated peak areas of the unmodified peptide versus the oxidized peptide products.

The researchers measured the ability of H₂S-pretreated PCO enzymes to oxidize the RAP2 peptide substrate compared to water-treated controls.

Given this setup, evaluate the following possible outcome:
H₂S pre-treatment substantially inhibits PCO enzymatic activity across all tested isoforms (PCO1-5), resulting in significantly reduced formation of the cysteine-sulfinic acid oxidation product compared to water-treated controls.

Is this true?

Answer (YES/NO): YES